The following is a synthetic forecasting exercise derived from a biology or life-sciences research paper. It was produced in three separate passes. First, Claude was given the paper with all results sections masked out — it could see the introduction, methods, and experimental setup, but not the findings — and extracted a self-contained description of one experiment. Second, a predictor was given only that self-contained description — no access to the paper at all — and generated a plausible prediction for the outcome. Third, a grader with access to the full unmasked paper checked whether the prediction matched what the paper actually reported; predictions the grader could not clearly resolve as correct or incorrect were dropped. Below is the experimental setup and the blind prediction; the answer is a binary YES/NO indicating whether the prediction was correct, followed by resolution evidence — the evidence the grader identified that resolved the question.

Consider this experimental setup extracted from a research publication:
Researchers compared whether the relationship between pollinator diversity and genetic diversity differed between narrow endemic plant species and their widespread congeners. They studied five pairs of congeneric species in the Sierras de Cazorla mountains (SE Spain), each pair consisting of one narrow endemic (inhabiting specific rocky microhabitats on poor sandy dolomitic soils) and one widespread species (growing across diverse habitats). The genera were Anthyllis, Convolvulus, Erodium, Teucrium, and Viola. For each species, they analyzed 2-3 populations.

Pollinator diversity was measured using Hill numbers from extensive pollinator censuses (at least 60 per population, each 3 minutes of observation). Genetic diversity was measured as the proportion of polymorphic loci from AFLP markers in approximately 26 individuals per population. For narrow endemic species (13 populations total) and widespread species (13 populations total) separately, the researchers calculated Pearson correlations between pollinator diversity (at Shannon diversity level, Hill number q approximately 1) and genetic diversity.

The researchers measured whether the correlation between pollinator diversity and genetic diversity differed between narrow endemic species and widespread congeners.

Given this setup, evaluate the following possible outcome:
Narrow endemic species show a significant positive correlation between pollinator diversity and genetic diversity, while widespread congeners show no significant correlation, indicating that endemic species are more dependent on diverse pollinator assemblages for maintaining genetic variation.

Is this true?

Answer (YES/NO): YES